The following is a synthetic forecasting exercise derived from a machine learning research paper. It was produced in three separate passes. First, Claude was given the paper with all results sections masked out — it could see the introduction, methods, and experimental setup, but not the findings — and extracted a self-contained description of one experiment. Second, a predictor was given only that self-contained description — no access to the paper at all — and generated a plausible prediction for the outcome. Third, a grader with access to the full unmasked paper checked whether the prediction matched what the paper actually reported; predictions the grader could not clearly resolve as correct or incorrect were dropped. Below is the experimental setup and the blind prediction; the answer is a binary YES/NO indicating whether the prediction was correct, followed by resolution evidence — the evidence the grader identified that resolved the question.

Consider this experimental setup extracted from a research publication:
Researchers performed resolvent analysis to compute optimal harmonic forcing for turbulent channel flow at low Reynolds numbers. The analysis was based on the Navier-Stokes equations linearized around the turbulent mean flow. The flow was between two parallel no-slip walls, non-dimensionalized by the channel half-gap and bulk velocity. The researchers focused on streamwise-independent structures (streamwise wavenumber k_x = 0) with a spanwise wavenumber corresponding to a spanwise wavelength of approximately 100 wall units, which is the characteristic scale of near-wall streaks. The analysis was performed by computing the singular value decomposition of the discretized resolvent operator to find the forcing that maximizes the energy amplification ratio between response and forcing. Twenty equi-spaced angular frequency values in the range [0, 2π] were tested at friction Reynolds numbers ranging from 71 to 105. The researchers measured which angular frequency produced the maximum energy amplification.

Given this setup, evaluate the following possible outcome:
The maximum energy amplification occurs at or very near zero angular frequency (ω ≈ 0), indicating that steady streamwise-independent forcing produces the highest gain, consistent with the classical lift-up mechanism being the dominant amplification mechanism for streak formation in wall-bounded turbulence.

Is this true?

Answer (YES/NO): YES